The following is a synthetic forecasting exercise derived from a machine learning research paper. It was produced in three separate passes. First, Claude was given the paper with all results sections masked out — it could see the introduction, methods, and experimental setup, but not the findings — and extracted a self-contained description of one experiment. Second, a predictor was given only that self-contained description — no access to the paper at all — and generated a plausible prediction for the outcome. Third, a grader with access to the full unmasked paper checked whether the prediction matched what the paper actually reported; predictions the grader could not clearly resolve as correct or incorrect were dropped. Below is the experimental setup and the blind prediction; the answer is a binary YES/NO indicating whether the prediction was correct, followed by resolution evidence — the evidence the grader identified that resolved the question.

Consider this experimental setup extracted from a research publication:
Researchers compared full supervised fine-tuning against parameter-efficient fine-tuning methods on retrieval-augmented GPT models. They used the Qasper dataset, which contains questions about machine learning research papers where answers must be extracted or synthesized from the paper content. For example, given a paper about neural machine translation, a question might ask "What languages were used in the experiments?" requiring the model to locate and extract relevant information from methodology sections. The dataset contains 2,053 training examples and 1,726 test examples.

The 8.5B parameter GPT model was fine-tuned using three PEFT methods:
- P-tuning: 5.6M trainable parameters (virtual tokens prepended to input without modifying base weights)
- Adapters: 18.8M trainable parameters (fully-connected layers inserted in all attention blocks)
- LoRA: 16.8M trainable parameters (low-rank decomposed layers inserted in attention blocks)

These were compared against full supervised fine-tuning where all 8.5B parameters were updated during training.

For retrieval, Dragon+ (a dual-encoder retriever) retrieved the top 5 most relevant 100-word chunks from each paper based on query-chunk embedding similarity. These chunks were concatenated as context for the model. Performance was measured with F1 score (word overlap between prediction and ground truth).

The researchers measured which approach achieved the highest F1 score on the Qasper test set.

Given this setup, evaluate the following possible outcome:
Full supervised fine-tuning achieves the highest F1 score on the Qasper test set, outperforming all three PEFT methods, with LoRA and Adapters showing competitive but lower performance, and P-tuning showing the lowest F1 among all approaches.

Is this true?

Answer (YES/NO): NO